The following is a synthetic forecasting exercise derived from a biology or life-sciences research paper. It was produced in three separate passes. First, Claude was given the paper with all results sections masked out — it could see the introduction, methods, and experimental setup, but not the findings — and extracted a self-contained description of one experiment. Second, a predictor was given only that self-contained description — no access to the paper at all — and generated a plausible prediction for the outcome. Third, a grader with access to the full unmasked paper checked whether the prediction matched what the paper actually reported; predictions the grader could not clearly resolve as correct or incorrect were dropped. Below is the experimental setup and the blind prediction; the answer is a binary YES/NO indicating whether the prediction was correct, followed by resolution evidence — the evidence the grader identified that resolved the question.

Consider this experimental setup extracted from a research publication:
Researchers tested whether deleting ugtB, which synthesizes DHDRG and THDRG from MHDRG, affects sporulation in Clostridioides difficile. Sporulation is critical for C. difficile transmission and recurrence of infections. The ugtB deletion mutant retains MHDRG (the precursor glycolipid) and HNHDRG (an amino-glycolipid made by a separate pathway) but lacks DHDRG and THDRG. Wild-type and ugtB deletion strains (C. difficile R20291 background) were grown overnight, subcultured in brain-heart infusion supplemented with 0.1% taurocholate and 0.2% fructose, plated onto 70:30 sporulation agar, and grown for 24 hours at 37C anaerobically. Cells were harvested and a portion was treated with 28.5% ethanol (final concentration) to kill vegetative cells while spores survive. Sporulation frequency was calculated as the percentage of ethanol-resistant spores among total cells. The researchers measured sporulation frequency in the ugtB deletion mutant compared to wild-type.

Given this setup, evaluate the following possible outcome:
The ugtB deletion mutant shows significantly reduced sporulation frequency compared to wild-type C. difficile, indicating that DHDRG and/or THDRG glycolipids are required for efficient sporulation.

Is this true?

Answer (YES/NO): NO